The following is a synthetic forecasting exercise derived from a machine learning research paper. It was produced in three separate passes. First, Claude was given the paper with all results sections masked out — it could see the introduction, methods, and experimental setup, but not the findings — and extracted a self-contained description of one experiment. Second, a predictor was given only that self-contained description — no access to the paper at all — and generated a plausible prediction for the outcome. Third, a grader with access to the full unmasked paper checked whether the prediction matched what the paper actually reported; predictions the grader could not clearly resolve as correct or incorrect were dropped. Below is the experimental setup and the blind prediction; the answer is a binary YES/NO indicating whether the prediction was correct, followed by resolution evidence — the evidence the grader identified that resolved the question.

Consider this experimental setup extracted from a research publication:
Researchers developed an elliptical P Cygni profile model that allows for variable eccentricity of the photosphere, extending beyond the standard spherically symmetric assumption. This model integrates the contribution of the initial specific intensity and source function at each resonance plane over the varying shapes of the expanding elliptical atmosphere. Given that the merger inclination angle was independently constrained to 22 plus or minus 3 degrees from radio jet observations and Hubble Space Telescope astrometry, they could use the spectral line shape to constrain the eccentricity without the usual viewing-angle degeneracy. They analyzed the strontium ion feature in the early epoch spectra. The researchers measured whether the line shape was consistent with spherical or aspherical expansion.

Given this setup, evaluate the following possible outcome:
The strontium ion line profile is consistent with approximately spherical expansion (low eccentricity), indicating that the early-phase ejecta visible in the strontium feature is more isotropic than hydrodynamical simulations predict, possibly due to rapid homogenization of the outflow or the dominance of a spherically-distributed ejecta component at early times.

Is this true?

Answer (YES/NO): YES